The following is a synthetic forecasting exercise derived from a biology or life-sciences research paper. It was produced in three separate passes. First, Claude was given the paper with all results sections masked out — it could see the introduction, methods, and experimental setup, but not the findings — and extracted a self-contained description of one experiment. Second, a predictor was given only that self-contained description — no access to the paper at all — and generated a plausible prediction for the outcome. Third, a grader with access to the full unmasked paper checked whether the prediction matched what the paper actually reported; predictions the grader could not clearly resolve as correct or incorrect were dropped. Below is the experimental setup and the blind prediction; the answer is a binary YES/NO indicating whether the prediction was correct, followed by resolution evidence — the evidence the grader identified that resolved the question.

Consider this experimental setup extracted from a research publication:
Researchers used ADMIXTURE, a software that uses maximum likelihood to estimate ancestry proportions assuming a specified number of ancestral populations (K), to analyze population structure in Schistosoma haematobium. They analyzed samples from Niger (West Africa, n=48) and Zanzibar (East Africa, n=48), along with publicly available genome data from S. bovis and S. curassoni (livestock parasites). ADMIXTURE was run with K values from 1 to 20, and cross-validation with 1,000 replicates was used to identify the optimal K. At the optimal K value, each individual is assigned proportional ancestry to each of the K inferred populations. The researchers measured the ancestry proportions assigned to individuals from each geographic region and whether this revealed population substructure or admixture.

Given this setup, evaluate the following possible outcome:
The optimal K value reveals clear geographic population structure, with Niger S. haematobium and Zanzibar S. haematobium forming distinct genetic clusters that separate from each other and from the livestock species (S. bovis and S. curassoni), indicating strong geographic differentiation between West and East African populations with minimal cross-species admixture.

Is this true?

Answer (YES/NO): NO